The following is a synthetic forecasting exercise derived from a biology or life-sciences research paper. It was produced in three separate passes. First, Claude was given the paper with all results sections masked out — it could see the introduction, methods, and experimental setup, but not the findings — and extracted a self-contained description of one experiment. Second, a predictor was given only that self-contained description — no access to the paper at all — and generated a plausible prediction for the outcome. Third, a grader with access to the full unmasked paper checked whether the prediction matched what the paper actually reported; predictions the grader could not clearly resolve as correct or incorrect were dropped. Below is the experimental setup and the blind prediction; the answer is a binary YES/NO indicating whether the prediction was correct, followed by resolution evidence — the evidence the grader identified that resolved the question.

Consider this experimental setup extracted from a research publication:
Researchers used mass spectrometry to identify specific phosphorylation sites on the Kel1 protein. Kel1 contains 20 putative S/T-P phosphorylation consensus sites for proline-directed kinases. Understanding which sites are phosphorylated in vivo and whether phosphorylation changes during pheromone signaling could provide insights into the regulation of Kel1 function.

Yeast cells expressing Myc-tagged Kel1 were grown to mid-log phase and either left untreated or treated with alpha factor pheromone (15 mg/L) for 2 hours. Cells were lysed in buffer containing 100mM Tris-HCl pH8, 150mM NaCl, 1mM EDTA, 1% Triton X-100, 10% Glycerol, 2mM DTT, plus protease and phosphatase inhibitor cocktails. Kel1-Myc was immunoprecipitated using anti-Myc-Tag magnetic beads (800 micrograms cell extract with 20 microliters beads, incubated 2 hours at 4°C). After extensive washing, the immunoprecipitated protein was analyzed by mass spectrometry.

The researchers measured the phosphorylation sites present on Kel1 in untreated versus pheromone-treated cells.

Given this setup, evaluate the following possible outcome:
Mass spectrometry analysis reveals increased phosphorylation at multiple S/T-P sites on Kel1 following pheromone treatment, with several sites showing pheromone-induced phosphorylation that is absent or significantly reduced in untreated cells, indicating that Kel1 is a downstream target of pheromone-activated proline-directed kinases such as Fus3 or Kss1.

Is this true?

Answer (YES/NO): NO